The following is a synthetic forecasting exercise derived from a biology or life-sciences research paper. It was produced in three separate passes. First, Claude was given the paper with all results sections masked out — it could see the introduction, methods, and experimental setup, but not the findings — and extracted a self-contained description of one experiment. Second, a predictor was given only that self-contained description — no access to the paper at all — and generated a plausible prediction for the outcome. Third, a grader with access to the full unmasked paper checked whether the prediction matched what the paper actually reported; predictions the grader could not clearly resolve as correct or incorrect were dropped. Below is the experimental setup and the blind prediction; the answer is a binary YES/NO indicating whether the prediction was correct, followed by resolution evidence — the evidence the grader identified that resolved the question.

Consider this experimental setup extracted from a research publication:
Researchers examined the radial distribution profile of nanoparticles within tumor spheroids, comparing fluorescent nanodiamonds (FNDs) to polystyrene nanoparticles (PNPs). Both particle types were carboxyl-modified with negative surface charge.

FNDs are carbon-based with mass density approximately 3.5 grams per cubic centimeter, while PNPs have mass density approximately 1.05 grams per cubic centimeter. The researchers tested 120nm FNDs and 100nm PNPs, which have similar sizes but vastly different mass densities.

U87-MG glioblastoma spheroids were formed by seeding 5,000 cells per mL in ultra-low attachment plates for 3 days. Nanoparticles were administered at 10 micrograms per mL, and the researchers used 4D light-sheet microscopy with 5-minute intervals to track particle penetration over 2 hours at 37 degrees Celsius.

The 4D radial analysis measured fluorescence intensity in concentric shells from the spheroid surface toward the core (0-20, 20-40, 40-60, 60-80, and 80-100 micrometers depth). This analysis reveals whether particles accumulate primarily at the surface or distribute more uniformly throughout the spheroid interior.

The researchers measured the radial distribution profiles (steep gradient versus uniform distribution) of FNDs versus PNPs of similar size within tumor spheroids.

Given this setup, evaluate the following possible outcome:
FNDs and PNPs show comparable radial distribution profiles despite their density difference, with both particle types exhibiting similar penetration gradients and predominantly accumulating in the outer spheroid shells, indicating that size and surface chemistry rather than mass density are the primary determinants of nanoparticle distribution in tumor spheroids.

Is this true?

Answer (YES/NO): NO